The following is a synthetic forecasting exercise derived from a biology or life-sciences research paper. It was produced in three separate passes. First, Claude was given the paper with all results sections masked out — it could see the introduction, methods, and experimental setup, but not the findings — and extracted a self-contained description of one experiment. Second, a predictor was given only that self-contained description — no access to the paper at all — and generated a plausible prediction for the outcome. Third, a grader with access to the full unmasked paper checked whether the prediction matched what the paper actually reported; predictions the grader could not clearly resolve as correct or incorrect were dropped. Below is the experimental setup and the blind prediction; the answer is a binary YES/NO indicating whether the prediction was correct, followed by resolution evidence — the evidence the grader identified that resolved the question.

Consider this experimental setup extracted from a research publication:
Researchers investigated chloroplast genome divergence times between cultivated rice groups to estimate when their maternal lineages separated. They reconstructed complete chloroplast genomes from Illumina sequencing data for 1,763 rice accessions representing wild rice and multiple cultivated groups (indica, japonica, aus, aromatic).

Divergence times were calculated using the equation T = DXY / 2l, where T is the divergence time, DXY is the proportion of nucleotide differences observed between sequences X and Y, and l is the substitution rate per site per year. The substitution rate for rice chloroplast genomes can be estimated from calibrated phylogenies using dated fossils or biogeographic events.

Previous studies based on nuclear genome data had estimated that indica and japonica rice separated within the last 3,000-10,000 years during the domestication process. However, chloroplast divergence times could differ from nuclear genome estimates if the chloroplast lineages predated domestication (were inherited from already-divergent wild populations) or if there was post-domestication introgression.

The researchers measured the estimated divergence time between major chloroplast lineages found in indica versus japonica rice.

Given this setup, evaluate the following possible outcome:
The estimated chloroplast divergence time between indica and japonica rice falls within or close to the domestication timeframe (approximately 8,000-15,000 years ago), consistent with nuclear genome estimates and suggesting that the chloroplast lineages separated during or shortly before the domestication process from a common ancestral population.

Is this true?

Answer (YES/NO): NO